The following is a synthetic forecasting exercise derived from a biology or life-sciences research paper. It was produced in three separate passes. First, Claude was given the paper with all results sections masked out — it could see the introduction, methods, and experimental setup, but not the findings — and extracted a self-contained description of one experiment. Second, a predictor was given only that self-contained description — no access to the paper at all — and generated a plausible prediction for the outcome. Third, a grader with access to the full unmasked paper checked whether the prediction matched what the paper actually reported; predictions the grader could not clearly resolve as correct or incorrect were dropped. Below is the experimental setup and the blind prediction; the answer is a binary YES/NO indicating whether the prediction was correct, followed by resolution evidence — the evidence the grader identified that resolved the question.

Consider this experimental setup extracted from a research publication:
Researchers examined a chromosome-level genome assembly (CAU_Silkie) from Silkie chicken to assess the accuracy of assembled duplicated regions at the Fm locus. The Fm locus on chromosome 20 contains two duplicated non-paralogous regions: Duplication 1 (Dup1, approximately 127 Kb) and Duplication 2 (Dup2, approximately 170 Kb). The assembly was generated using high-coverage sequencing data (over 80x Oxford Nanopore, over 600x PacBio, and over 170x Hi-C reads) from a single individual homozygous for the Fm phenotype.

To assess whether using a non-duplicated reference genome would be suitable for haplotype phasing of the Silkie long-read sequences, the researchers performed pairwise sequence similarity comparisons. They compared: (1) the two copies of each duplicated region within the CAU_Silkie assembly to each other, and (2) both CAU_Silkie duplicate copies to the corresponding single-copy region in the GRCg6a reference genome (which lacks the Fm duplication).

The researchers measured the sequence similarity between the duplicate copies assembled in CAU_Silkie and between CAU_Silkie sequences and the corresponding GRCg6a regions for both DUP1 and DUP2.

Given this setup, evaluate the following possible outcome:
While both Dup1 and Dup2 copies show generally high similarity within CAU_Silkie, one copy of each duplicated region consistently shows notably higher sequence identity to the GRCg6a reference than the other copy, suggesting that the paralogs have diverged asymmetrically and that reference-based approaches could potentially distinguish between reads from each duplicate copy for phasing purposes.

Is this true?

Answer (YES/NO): NO